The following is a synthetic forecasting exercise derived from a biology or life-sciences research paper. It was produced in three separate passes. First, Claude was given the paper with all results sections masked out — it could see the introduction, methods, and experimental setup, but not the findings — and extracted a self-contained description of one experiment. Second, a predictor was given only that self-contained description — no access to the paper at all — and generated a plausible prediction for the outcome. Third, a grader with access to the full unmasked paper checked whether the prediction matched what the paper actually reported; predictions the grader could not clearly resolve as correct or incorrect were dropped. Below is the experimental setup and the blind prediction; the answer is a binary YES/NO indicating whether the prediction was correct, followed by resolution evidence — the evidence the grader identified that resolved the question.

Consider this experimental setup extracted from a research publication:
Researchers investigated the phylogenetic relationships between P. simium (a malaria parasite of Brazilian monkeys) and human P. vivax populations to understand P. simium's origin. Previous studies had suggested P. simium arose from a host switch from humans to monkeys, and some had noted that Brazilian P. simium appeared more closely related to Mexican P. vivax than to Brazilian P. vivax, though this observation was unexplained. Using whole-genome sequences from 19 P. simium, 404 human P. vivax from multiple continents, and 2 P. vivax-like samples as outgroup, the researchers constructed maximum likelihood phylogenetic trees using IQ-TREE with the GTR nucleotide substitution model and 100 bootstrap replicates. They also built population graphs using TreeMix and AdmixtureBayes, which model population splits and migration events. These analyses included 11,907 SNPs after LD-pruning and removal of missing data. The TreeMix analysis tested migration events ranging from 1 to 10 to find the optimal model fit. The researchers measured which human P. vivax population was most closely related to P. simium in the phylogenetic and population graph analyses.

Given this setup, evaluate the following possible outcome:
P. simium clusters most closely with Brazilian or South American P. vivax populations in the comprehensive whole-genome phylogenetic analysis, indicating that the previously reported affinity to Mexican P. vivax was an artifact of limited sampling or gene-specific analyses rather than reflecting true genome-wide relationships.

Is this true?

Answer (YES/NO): NO